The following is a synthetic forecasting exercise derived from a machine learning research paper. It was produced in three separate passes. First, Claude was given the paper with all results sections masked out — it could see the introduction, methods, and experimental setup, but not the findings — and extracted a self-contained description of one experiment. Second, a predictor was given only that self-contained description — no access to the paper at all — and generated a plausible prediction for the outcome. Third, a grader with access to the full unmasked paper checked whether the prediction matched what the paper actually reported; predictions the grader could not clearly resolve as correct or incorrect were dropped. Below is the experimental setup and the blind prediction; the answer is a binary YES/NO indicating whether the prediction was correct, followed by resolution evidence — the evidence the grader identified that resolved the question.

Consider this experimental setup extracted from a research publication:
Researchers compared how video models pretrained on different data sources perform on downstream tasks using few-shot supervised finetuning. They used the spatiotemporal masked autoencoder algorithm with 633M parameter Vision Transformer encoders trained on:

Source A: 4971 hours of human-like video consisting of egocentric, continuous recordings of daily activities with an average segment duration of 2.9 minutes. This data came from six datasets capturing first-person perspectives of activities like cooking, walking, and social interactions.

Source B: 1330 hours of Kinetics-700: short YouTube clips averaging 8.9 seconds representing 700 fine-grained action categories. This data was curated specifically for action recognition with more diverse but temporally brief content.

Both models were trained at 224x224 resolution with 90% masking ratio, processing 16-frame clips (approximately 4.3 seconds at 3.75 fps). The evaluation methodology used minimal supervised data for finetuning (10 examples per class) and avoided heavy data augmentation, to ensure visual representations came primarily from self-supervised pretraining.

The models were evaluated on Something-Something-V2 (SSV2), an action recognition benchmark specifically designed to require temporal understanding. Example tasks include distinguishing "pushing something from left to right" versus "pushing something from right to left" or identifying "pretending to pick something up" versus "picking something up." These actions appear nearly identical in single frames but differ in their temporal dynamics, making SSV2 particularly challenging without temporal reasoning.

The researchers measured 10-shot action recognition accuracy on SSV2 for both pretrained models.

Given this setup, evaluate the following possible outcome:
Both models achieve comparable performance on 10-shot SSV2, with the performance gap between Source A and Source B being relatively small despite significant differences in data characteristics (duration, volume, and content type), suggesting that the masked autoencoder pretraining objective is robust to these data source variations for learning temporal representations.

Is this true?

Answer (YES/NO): YES